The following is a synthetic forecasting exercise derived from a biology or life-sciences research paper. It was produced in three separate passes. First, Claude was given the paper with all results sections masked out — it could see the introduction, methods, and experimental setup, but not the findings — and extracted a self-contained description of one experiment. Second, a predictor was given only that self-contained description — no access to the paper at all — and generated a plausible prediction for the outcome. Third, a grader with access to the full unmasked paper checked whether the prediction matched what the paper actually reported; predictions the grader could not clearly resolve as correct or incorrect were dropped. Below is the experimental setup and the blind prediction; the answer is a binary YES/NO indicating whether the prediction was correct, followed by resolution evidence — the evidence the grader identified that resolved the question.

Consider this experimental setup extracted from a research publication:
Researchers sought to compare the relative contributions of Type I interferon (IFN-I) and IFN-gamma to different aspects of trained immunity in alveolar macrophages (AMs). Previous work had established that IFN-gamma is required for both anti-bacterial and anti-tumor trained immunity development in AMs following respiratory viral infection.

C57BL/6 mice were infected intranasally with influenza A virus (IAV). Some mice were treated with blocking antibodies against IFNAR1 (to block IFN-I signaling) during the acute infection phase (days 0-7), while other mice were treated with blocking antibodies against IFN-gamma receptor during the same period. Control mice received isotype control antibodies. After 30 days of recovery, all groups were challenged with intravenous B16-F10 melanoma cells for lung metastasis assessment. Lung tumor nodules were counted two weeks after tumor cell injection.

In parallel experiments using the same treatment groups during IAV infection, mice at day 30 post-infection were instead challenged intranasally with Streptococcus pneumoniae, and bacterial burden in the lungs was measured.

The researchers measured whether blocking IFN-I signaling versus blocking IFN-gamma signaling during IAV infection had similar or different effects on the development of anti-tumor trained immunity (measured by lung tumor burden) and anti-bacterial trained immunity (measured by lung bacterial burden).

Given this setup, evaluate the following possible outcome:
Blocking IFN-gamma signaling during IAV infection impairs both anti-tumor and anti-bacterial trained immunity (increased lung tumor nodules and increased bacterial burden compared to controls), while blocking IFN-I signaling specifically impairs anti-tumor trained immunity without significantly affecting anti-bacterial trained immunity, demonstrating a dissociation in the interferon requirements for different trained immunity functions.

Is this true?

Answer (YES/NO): NO